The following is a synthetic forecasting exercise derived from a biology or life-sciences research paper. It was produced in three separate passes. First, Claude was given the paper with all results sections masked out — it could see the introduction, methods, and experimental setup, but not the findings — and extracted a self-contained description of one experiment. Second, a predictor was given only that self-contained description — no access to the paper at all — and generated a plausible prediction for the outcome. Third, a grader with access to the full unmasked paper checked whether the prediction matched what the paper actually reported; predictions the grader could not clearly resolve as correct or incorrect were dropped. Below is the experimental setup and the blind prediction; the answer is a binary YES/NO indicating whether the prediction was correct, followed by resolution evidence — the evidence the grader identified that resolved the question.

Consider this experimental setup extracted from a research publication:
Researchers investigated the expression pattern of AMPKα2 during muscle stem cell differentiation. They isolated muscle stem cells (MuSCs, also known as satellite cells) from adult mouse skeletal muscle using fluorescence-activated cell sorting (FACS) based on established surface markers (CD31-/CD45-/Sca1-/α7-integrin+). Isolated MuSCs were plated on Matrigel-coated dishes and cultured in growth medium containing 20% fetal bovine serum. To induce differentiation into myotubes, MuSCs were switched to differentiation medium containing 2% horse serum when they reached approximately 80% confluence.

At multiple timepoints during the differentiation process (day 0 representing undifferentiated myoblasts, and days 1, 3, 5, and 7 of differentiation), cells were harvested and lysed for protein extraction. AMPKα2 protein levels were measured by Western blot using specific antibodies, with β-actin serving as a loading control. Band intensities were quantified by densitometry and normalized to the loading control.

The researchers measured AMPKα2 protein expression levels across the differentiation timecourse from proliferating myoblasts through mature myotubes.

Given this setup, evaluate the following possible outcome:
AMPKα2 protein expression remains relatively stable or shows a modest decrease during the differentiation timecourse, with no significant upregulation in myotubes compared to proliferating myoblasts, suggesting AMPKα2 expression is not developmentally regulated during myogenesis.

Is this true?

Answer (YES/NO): NO